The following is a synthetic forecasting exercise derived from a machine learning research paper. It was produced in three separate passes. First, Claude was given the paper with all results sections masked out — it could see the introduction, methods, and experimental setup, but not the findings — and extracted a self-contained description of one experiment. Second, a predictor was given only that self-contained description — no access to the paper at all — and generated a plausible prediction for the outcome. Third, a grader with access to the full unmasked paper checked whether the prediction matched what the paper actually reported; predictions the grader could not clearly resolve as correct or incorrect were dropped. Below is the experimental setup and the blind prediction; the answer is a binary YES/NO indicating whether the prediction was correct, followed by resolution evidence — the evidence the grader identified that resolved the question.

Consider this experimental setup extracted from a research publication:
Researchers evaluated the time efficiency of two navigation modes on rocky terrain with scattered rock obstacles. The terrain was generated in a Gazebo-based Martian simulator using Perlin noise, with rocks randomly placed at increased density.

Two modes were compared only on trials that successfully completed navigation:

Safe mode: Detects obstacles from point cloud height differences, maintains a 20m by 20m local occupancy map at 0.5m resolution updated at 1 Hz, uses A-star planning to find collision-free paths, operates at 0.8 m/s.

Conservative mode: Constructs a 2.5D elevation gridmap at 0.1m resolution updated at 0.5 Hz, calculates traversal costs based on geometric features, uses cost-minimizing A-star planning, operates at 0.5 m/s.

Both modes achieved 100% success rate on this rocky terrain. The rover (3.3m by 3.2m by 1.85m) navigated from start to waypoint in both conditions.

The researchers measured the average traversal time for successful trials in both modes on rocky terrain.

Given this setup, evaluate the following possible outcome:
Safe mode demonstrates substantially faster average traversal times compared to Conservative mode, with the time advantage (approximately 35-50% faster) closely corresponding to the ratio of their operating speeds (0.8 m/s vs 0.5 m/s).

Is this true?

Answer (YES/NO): YES